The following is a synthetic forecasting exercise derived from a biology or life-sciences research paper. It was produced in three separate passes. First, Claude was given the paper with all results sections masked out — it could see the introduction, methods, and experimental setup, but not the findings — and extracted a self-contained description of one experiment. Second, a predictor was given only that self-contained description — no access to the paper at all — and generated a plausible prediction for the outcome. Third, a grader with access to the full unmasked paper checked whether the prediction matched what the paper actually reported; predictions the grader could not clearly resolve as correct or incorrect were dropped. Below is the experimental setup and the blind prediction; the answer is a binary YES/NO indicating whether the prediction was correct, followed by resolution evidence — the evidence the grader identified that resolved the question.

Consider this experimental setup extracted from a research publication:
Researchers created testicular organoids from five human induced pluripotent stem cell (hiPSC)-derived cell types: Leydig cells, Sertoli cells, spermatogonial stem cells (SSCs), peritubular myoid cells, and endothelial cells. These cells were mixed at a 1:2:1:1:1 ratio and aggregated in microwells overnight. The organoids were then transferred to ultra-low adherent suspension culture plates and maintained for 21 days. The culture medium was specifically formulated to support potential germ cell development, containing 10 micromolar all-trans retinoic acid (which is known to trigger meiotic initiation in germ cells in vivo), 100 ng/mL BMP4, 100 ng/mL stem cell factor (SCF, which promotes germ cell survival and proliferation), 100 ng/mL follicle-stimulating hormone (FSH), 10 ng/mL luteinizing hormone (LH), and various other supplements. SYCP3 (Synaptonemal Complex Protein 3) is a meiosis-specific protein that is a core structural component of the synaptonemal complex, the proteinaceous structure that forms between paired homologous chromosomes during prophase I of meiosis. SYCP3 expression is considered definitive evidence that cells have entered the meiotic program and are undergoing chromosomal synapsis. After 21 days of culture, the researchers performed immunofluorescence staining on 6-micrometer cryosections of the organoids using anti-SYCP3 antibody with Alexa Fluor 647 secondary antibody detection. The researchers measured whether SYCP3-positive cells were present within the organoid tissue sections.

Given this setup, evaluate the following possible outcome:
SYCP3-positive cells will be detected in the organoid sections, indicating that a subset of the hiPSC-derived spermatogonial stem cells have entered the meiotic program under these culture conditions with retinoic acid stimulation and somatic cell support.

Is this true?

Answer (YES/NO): YES